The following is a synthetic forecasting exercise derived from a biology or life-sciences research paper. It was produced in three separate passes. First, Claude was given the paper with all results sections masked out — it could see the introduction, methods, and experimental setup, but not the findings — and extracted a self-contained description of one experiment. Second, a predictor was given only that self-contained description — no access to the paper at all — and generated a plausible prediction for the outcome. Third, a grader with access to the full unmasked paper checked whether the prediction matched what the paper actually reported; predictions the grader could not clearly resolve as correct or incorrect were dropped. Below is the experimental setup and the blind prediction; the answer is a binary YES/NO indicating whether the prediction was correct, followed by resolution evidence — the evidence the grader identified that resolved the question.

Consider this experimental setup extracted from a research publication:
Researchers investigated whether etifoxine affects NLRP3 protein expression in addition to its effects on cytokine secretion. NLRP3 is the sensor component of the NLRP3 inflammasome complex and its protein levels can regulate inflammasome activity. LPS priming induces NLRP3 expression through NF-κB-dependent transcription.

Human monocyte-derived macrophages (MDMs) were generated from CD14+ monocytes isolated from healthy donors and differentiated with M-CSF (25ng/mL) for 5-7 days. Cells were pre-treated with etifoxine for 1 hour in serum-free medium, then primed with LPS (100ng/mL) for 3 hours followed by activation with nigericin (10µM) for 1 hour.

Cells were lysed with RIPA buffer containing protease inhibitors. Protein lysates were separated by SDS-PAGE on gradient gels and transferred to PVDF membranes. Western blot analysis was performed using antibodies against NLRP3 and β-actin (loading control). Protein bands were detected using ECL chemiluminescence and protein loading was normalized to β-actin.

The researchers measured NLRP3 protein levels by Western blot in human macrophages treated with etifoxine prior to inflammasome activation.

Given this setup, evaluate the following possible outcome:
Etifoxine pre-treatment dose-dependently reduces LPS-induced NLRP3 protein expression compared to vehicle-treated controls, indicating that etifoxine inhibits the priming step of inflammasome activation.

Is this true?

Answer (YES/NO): NO